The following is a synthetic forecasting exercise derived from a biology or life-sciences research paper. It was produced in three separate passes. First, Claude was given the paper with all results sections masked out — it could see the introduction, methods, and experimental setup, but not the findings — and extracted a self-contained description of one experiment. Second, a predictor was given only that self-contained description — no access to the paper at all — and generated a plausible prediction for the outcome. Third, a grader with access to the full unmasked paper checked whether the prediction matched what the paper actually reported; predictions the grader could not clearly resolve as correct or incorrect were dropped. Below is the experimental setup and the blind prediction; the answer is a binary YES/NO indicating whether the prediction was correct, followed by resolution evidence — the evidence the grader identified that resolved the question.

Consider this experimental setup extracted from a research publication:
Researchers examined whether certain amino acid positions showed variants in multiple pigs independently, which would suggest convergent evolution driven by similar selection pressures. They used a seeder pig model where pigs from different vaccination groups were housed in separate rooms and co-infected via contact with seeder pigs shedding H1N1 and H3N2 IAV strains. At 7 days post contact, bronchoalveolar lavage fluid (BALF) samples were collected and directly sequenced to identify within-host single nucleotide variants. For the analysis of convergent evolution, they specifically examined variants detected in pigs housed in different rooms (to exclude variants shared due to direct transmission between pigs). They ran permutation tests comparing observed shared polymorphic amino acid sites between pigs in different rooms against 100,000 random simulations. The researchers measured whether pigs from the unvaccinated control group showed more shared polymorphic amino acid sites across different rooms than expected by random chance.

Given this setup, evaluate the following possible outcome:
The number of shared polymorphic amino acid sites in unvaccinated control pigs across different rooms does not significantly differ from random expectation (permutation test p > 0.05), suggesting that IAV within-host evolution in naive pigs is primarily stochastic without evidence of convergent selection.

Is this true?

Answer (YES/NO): NO